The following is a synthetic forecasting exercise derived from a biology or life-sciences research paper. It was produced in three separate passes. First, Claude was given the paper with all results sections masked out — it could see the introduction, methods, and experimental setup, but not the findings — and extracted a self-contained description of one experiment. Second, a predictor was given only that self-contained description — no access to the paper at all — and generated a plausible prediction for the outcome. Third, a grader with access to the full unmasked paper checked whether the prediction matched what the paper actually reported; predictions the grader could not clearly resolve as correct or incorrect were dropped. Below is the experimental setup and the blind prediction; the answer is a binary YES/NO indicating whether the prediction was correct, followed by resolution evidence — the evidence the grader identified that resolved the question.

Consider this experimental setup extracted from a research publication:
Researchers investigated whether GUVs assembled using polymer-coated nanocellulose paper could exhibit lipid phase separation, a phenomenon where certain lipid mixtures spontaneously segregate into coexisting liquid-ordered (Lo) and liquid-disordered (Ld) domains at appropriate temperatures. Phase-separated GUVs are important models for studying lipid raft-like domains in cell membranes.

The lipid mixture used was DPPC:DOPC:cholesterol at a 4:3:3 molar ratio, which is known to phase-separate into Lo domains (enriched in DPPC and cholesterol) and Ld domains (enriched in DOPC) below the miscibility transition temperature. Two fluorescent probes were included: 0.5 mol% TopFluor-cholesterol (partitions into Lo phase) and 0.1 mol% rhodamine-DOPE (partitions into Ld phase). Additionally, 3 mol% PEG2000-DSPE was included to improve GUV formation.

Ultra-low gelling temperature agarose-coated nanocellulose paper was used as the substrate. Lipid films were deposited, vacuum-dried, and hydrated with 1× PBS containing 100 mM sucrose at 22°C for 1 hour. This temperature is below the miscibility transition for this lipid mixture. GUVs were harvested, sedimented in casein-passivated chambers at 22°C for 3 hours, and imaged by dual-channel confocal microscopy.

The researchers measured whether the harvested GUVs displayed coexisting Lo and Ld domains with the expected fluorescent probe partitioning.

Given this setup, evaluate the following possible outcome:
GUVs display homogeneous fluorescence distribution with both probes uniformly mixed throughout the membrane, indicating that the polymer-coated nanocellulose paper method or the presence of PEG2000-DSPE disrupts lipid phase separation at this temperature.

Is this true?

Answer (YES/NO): NO